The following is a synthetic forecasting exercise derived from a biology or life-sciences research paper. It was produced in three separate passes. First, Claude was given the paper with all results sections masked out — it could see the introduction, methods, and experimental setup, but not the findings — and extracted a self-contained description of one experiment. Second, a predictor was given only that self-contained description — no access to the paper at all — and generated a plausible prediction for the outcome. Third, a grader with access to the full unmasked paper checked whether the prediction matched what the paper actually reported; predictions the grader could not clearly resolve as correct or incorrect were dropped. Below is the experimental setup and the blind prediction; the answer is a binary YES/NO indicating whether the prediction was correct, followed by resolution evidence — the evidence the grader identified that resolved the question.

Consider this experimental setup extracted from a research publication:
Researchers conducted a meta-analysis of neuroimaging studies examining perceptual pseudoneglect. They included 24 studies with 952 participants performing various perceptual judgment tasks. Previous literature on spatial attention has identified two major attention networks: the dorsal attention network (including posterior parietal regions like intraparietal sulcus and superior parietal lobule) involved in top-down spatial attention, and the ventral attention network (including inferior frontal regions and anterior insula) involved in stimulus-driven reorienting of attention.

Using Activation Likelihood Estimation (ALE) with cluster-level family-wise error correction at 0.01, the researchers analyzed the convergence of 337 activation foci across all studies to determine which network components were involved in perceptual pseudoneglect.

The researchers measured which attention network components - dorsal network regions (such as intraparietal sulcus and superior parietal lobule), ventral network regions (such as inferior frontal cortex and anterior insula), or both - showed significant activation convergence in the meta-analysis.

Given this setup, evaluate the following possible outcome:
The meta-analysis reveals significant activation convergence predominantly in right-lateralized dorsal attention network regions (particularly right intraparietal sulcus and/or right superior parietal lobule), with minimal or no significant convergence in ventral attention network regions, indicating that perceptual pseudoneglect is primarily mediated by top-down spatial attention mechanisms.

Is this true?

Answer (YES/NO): NO